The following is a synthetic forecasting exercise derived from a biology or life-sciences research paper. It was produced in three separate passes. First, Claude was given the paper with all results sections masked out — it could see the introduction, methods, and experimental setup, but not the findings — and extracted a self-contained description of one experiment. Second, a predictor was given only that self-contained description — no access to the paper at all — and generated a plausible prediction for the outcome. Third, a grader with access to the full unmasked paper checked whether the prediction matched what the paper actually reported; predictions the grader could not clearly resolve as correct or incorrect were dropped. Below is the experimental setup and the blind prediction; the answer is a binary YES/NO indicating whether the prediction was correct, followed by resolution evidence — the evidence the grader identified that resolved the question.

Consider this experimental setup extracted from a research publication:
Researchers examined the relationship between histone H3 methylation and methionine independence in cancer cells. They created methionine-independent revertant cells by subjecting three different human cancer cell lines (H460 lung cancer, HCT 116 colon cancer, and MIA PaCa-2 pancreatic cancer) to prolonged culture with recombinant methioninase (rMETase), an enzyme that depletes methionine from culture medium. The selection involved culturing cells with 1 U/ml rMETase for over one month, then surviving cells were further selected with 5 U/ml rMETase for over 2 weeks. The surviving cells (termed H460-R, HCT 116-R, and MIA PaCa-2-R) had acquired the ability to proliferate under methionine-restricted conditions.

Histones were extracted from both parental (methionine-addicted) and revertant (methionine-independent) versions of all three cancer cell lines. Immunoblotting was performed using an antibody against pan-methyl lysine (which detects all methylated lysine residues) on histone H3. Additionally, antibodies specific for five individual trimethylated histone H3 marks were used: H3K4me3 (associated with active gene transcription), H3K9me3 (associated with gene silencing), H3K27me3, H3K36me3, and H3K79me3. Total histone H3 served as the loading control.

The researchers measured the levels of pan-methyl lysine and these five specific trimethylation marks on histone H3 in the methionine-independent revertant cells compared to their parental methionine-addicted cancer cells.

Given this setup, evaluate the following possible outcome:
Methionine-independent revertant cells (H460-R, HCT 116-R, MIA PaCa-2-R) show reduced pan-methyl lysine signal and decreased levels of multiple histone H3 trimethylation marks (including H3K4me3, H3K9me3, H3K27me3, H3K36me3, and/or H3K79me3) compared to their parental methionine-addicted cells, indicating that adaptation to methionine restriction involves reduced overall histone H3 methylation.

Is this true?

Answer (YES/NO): YES